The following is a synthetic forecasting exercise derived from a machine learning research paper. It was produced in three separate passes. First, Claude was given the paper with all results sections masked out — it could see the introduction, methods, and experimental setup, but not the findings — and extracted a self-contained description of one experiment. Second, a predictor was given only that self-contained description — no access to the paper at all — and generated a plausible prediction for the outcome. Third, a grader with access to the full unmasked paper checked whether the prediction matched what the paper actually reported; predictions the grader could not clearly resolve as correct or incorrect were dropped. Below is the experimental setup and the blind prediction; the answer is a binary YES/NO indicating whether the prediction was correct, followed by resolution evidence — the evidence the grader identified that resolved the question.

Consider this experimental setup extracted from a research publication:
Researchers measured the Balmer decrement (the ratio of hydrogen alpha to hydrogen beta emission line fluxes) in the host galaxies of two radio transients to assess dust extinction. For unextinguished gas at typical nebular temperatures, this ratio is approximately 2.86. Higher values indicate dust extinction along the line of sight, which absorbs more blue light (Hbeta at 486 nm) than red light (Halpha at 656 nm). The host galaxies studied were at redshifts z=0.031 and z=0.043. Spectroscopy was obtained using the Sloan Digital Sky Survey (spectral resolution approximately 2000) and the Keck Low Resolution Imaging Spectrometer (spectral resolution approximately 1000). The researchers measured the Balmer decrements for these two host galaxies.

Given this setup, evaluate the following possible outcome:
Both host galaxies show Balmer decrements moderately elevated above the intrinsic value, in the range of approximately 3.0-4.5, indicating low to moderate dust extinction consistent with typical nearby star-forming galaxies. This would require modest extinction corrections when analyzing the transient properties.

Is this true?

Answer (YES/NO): NO